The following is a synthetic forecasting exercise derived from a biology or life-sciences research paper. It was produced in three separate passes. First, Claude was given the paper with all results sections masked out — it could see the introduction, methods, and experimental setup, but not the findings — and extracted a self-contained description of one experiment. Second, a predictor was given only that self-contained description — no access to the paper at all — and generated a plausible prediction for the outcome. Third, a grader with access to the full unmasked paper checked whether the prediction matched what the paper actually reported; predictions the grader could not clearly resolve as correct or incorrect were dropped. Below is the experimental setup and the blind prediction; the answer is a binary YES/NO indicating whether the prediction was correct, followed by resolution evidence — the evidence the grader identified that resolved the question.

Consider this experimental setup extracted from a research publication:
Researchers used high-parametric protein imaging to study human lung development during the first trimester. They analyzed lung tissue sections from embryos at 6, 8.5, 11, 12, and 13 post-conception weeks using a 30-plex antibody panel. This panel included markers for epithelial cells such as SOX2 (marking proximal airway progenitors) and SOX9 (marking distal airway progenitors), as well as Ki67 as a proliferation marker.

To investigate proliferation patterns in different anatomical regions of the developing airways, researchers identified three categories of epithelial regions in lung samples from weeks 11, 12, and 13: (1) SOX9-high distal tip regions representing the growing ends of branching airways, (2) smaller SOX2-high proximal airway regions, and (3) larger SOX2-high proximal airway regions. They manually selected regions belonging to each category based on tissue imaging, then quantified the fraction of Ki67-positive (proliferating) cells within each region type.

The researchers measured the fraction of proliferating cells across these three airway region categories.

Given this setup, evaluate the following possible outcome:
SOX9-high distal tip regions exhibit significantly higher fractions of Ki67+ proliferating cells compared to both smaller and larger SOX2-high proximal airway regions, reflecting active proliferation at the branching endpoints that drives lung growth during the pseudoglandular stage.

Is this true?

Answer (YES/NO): YES